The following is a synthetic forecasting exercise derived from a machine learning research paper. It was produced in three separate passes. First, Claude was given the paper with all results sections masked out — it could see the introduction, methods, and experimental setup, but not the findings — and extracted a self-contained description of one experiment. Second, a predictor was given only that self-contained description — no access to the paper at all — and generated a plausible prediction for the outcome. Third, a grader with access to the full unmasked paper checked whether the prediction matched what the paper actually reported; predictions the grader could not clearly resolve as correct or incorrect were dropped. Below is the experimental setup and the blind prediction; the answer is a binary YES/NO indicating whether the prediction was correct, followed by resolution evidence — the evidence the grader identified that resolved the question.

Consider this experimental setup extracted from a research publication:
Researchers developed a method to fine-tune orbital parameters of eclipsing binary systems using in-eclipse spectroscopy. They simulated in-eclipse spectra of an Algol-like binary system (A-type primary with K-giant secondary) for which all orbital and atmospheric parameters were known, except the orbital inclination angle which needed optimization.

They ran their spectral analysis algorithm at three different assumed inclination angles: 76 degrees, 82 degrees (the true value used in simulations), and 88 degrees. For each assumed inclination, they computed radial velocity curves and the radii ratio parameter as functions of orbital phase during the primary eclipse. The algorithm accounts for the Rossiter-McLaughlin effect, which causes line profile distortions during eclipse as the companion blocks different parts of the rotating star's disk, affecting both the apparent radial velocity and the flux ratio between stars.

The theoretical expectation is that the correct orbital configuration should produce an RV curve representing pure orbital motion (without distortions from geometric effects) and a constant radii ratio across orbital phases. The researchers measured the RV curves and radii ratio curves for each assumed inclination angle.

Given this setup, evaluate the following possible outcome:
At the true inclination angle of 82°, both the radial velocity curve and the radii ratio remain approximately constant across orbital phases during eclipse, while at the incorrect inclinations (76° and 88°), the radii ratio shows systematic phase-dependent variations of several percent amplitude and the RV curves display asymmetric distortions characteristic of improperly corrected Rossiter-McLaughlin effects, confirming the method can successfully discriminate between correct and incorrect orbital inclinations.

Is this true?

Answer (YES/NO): YES